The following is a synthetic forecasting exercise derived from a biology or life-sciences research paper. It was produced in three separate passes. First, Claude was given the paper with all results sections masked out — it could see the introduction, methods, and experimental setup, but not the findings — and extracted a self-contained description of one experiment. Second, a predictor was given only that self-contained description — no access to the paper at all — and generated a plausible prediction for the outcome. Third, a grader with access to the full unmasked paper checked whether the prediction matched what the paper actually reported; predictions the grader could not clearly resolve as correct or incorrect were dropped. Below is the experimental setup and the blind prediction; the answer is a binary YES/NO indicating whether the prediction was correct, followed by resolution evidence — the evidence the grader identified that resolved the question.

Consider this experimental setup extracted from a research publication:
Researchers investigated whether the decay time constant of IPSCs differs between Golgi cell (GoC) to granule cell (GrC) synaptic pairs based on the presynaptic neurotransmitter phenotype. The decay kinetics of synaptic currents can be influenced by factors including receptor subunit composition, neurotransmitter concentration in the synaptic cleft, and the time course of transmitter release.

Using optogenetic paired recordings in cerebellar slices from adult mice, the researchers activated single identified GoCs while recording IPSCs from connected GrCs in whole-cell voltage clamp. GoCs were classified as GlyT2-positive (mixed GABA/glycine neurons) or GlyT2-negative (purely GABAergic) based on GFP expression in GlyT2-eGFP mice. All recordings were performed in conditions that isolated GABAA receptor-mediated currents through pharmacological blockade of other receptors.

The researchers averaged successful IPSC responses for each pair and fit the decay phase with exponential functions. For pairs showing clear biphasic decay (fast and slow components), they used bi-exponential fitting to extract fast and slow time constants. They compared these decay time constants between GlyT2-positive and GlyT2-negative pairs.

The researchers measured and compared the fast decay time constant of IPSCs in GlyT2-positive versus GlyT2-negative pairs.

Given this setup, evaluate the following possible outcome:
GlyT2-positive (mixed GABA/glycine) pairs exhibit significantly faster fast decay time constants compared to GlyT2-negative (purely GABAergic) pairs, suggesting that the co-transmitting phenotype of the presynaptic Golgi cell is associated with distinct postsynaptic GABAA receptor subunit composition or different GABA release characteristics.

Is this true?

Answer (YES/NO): NO